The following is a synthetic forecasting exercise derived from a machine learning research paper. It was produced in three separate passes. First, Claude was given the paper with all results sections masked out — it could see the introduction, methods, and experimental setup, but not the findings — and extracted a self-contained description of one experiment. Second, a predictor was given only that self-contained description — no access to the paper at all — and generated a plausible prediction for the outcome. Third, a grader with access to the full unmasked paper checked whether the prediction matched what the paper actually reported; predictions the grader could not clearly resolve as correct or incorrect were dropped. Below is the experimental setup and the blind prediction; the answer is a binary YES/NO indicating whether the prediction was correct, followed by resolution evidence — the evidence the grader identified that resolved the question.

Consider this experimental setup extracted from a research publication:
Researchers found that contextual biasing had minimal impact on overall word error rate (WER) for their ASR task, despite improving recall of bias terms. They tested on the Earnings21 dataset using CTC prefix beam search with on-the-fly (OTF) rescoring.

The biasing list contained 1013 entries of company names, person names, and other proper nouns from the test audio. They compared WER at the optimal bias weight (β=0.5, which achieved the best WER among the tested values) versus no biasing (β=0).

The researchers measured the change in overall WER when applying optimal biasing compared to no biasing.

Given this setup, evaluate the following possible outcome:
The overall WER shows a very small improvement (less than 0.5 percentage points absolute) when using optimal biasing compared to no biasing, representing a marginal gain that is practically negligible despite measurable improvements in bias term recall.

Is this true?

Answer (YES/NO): YES